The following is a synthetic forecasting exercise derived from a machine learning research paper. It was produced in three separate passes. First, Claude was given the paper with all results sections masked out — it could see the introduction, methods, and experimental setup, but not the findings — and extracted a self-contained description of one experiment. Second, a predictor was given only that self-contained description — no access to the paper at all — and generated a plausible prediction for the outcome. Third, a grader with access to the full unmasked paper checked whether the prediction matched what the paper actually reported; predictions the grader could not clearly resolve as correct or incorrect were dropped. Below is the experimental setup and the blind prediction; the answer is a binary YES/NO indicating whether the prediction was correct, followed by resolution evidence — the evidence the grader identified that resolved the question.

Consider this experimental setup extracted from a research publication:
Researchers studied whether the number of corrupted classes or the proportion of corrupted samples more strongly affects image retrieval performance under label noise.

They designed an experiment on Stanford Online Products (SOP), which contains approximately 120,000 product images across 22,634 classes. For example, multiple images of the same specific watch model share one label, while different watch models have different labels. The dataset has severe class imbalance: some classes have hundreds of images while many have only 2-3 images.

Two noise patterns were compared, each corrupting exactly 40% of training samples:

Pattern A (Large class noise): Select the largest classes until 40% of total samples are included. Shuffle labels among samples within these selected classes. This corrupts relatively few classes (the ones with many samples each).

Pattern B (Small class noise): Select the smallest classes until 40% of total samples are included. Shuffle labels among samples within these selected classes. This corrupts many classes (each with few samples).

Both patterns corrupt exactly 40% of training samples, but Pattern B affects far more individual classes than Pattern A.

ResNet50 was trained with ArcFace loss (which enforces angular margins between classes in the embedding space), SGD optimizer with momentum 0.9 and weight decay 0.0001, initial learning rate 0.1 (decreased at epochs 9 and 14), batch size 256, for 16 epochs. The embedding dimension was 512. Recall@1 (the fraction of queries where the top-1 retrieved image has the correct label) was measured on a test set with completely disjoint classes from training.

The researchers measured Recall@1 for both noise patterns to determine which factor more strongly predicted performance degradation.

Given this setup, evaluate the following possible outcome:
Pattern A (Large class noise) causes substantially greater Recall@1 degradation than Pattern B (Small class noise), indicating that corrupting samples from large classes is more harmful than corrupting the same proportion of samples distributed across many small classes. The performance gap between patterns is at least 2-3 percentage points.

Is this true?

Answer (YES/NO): NO